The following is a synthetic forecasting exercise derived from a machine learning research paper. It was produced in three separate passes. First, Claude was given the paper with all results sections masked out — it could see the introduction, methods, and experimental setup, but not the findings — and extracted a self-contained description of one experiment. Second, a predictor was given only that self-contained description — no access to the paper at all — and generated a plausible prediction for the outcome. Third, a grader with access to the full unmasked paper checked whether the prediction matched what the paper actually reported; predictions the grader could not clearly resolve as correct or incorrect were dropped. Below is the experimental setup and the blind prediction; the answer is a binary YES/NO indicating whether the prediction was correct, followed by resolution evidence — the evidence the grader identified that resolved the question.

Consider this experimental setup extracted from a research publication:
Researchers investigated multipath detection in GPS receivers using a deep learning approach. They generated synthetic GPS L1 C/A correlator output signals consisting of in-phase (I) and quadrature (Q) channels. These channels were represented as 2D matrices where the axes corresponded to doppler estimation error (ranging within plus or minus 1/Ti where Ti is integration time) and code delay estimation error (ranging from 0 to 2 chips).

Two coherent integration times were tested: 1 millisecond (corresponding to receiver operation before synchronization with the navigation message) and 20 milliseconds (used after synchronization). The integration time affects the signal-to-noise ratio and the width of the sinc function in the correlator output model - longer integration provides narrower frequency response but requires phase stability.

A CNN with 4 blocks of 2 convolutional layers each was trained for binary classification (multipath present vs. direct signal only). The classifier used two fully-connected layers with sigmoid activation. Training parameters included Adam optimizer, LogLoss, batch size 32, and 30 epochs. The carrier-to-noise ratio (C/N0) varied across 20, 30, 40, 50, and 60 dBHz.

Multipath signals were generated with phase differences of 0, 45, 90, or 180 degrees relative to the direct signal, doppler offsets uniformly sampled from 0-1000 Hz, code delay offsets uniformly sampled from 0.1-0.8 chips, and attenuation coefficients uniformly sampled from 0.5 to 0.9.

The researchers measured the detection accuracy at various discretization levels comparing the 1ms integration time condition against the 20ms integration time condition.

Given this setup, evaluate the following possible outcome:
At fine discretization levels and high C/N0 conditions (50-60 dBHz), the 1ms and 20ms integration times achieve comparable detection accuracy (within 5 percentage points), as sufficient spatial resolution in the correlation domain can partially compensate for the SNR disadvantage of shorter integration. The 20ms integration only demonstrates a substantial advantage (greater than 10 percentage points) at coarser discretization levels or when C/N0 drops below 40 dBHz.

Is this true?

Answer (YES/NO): NO